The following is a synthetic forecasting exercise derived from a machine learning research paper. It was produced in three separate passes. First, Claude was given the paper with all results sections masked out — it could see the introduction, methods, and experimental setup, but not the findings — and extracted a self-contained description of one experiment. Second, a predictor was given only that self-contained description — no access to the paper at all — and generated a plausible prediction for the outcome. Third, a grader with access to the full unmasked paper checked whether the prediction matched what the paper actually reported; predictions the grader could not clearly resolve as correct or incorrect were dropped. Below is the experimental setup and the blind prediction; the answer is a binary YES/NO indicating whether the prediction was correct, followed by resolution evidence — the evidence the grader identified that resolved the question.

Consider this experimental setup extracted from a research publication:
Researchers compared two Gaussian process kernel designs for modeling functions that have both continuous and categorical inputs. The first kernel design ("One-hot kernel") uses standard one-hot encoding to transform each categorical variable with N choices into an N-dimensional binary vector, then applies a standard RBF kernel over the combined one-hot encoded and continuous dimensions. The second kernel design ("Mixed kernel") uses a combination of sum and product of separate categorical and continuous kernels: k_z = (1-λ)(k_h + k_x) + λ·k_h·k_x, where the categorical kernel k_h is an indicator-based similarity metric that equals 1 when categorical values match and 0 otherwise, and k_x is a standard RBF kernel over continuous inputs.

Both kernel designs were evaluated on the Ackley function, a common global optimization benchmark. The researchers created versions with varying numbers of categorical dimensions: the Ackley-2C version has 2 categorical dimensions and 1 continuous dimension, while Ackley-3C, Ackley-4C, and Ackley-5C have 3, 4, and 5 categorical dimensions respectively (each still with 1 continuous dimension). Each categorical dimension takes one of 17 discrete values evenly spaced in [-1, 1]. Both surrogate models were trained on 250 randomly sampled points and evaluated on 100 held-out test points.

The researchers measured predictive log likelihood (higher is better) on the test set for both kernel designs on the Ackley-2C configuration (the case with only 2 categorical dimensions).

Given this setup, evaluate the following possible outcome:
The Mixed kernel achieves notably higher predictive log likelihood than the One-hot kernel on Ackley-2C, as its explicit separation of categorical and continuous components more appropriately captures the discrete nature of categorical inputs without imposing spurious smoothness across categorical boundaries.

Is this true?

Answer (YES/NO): NO